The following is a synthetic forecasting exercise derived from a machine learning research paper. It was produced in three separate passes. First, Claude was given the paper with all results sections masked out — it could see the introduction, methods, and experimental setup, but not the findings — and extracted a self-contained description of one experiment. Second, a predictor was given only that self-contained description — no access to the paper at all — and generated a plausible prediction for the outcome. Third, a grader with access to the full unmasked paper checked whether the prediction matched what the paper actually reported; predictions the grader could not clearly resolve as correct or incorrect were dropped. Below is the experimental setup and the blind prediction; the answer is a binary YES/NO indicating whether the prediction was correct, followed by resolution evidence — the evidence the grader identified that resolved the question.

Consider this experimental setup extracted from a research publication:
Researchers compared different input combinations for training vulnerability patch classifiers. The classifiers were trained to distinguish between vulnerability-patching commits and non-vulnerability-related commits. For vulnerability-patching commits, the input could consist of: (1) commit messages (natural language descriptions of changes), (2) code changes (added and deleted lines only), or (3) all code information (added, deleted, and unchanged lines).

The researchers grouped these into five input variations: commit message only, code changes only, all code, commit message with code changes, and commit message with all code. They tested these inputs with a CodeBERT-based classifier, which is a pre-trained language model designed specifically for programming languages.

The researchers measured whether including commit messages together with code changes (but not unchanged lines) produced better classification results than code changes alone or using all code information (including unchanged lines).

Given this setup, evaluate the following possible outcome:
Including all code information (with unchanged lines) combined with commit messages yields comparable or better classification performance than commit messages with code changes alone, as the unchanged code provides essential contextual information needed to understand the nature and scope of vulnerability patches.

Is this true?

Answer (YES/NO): YES